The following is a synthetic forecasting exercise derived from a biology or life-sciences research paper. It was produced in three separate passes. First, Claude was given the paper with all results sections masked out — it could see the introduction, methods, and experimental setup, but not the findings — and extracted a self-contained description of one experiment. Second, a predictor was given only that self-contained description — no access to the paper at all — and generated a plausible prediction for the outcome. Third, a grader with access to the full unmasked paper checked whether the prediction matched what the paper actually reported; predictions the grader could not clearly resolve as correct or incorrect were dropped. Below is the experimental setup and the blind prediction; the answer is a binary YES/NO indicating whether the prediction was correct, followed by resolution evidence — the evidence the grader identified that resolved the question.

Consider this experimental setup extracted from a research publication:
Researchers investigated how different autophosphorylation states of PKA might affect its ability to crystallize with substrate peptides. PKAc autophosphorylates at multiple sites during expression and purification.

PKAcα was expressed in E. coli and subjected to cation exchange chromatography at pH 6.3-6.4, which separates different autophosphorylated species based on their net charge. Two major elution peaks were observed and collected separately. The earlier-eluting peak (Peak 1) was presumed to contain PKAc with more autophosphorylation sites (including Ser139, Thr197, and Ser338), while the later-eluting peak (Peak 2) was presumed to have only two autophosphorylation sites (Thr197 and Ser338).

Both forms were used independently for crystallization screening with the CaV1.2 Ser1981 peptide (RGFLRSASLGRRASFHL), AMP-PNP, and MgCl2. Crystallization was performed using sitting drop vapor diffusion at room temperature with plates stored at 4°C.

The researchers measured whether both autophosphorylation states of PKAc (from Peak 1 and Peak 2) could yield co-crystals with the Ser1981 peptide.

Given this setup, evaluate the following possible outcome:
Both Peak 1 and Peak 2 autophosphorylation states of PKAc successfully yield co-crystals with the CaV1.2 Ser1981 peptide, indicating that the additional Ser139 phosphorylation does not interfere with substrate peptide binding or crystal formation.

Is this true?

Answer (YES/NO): YES